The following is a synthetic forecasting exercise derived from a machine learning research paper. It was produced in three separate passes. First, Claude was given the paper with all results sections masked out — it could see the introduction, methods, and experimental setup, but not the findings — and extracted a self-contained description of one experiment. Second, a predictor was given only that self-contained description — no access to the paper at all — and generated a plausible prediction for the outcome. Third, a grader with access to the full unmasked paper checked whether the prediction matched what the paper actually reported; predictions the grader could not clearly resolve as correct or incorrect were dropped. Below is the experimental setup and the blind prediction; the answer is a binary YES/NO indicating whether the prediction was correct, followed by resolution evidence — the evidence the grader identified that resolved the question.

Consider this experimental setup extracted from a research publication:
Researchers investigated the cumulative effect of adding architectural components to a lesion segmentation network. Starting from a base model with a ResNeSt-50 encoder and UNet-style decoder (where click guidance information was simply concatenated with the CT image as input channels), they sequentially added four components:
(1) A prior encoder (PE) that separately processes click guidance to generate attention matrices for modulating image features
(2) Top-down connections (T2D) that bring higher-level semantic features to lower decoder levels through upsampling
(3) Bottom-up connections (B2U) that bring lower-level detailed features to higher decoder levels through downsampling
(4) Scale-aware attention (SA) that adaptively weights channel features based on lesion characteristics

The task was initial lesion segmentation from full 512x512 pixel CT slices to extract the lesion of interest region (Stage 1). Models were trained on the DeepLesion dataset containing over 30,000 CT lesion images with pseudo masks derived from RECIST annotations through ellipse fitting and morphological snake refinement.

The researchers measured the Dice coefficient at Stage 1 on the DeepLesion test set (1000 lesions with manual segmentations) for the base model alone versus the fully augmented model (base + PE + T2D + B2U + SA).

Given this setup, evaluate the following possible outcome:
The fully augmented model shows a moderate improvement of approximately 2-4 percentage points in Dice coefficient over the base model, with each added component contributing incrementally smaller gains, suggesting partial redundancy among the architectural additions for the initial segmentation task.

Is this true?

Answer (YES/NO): NO